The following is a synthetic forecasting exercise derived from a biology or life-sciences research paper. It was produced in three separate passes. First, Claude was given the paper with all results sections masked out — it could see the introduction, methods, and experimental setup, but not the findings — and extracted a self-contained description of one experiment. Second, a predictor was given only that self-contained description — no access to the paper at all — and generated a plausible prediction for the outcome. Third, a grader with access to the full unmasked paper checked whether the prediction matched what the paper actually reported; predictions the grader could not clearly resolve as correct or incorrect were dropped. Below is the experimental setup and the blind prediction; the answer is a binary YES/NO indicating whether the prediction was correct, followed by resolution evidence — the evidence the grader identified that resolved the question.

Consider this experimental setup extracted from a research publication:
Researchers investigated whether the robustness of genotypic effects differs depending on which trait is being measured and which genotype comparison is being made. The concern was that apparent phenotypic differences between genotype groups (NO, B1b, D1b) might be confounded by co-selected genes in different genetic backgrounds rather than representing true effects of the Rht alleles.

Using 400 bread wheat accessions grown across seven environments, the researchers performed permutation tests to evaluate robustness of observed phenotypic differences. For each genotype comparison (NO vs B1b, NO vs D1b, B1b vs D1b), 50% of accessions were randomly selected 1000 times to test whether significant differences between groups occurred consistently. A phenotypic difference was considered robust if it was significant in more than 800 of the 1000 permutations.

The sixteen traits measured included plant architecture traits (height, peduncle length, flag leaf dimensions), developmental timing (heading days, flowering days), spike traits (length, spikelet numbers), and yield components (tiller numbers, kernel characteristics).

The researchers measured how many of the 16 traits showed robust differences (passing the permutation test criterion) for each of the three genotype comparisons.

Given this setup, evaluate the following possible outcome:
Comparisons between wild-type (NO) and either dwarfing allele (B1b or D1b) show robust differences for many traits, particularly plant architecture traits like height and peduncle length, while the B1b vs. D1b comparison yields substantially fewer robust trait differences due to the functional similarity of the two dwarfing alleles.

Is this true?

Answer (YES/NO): NO